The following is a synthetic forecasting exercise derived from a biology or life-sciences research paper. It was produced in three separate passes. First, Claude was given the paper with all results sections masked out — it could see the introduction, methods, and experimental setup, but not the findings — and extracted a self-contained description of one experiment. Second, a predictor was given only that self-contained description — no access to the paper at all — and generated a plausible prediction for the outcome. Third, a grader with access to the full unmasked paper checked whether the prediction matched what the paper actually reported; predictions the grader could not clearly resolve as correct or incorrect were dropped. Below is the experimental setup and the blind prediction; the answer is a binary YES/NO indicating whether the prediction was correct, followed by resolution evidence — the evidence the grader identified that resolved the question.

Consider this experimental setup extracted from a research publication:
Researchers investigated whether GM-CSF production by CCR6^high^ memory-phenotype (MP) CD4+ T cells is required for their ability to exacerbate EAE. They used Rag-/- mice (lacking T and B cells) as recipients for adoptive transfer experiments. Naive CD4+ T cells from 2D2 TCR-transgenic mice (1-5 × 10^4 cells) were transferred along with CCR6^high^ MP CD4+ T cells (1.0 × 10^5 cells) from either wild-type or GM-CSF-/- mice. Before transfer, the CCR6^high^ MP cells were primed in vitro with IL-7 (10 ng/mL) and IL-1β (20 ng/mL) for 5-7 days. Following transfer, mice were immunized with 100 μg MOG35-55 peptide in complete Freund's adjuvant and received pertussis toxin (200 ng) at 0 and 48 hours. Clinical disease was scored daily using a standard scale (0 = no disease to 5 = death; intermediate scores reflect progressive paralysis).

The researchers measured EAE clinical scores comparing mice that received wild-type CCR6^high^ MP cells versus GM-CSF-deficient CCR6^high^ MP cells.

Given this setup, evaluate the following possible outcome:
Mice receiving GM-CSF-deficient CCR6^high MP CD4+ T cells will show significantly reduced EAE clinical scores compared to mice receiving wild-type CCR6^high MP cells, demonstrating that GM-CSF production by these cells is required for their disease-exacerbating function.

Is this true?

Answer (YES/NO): YES